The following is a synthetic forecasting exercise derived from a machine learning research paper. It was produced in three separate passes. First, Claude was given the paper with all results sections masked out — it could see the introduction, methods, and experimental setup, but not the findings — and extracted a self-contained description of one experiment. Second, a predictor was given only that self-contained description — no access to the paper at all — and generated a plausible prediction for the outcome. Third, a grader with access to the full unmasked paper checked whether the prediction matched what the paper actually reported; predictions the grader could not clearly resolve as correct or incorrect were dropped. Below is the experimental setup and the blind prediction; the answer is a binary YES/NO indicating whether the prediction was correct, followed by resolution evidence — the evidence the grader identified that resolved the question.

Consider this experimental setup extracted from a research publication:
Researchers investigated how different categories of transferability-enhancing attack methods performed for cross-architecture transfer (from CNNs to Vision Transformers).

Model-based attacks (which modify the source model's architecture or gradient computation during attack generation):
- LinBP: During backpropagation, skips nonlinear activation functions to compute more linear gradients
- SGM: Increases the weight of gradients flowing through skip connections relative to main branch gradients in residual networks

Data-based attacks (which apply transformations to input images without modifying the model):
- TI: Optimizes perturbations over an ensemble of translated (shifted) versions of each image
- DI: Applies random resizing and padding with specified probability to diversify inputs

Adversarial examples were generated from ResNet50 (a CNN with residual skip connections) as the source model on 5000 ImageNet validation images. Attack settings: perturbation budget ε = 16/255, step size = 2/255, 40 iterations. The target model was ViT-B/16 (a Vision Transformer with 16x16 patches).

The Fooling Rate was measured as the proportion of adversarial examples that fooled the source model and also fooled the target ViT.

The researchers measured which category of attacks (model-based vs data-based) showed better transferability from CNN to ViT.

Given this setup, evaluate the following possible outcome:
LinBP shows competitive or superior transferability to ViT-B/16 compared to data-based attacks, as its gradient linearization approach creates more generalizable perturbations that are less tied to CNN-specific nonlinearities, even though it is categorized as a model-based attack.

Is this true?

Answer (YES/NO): YES